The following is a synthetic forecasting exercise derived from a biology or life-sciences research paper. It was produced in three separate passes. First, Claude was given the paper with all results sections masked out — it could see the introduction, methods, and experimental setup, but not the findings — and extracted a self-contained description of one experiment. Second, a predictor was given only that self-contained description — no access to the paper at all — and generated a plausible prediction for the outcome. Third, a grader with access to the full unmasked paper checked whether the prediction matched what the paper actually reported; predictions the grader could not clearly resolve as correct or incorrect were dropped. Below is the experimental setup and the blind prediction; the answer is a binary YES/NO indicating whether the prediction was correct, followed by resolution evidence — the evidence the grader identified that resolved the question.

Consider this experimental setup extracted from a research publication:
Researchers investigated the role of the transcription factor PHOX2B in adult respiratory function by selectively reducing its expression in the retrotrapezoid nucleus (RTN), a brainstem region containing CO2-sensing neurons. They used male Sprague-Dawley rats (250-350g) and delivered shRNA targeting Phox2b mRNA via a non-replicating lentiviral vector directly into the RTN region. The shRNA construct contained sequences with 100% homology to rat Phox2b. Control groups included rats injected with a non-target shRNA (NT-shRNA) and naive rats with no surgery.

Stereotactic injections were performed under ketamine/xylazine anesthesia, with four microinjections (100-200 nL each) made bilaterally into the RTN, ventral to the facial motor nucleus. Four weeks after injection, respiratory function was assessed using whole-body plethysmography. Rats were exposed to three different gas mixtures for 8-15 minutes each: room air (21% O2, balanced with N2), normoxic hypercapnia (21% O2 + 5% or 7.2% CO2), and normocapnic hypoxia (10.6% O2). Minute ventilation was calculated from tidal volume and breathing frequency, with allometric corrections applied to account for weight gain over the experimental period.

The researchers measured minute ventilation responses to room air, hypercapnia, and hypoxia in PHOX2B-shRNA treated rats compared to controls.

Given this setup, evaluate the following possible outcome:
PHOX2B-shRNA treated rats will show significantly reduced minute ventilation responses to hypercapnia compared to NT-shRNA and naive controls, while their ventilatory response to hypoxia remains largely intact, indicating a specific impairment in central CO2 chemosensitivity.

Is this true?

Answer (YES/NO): YES